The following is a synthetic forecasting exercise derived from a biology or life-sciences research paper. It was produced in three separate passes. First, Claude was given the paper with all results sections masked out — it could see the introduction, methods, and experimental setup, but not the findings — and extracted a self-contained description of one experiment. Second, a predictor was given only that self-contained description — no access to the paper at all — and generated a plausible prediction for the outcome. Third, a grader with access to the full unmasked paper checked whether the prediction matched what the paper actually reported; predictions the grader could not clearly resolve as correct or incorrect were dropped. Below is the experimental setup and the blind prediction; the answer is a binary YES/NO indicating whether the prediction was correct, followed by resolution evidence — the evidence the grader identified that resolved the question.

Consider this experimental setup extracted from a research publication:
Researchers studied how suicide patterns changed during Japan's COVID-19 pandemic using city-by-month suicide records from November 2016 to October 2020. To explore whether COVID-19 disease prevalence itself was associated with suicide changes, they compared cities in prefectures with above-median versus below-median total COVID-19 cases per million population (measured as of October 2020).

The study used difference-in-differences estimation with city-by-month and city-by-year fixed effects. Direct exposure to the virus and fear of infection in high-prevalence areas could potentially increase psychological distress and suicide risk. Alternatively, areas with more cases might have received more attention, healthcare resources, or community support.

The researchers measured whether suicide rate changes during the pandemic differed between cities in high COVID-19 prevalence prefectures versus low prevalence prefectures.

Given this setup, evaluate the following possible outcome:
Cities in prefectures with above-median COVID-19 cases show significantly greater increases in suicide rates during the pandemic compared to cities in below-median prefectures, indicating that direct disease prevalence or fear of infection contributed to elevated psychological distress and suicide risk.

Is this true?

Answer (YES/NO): NO